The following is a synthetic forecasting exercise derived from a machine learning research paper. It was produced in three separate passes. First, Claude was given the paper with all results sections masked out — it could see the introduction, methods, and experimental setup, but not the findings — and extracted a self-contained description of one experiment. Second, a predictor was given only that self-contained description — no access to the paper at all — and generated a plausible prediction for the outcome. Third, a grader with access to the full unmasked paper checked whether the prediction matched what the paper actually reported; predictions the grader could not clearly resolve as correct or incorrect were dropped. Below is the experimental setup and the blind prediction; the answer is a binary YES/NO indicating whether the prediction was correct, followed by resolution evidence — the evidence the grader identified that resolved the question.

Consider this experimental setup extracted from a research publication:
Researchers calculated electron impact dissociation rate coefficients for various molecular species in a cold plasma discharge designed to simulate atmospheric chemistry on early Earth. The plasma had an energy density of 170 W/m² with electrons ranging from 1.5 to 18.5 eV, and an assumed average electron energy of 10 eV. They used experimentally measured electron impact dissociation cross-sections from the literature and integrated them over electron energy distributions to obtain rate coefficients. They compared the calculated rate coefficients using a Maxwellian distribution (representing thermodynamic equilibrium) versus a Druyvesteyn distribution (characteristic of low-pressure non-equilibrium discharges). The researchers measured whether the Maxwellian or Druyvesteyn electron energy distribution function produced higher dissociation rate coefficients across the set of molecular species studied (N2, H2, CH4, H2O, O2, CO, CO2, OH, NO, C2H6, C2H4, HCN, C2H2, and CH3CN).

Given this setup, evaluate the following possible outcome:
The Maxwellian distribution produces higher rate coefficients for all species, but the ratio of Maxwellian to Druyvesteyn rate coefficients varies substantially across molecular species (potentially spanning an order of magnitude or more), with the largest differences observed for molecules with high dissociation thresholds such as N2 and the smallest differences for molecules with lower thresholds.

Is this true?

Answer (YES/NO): NO